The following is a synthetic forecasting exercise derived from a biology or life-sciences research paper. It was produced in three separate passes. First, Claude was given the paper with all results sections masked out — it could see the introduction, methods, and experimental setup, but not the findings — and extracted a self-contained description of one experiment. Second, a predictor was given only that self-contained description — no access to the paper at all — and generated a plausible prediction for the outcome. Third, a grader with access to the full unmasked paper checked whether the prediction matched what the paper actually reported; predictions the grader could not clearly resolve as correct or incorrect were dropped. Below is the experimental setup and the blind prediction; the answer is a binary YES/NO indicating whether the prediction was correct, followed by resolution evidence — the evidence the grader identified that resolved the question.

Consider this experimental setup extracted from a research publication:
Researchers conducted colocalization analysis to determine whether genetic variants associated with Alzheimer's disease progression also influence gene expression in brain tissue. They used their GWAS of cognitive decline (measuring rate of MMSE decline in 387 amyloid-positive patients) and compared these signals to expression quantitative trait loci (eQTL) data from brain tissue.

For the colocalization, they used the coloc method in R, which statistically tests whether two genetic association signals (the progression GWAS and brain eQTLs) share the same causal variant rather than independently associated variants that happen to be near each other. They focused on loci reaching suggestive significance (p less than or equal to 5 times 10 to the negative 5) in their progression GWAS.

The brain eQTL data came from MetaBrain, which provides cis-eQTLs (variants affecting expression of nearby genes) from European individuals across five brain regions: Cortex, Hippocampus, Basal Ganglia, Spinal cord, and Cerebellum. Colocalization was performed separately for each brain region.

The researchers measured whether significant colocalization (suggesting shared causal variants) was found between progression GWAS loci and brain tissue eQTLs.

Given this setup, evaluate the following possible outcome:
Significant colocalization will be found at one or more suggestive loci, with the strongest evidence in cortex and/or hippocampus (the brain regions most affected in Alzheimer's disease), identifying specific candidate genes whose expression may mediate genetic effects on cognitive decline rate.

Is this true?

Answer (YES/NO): YES